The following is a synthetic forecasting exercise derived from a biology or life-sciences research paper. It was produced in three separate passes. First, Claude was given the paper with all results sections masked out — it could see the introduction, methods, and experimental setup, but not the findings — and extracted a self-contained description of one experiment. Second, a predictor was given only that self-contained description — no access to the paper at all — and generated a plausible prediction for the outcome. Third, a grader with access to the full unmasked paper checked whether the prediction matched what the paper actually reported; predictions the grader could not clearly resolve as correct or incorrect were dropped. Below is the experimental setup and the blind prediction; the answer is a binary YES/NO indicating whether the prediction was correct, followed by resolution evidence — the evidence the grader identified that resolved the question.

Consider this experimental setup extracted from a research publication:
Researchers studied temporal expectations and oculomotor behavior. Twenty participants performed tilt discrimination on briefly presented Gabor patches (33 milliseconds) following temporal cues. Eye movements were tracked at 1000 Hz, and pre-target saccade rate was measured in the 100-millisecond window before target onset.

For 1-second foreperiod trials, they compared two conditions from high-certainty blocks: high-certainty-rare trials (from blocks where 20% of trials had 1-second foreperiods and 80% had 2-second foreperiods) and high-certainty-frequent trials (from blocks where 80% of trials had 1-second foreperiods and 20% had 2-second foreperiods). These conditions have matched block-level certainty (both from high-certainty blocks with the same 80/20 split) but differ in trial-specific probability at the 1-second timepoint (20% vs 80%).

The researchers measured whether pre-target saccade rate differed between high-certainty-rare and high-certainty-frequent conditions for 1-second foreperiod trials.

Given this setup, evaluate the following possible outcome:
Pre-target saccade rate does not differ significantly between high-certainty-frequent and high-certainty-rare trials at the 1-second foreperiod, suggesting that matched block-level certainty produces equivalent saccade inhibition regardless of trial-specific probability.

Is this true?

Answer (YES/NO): NO